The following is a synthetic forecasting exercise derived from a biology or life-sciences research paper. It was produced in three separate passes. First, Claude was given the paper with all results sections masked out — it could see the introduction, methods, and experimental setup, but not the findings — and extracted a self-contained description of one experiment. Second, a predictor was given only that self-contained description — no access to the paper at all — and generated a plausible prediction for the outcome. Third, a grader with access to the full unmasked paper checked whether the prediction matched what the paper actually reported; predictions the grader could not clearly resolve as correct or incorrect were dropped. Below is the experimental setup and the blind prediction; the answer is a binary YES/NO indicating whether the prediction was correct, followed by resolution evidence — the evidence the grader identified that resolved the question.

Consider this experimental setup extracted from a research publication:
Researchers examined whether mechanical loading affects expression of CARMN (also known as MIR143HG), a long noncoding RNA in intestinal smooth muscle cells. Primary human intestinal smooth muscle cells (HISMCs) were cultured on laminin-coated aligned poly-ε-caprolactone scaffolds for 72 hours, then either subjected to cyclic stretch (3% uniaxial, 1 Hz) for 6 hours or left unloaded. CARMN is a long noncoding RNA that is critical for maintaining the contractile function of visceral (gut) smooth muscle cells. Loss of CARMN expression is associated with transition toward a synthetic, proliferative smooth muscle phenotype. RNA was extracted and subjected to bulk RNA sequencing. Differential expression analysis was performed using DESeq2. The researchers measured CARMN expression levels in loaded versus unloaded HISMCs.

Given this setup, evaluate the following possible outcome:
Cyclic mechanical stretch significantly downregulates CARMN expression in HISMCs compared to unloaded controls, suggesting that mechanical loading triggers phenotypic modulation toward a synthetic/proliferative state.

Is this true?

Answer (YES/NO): YES